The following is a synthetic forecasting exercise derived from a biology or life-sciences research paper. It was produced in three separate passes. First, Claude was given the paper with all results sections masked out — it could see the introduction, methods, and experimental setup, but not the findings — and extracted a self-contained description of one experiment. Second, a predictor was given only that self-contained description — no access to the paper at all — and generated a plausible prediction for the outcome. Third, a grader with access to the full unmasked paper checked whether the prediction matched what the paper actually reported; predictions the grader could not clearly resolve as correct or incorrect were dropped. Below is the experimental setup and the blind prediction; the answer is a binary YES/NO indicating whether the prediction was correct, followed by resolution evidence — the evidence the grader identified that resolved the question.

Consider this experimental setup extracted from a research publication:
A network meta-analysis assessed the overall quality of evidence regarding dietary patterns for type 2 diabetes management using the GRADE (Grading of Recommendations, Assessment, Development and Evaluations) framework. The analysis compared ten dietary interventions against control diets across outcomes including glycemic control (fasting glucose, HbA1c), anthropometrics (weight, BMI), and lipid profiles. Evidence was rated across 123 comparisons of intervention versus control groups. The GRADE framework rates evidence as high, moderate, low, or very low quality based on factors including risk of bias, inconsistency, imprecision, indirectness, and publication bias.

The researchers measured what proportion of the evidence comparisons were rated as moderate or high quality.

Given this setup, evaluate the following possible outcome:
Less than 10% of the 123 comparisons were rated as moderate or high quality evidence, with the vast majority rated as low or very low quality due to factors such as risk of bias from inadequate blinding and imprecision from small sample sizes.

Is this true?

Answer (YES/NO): NO